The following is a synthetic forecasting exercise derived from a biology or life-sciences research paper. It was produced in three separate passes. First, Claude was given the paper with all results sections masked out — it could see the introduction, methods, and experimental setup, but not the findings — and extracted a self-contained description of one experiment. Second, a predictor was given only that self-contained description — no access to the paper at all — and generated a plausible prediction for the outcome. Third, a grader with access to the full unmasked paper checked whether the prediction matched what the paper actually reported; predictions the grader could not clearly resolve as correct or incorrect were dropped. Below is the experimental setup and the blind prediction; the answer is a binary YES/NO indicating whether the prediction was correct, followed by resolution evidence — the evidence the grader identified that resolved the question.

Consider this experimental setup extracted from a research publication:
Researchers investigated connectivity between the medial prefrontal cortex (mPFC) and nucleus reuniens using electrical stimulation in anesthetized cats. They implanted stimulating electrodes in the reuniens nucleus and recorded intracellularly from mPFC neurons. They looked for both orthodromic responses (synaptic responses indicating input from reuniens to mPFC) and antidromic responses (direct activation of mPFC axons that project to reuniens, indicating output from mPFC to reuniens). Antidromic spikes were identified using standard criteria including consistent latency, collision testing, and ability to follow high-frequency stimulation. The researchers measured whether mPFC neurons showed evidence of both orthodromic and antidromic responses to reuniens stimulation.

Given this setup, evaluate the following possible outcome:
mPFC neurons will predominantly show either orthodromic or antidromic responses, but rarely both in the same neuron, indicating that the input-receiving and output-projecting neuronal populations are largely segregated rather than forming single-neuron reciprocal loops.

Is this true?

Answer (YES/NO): YES